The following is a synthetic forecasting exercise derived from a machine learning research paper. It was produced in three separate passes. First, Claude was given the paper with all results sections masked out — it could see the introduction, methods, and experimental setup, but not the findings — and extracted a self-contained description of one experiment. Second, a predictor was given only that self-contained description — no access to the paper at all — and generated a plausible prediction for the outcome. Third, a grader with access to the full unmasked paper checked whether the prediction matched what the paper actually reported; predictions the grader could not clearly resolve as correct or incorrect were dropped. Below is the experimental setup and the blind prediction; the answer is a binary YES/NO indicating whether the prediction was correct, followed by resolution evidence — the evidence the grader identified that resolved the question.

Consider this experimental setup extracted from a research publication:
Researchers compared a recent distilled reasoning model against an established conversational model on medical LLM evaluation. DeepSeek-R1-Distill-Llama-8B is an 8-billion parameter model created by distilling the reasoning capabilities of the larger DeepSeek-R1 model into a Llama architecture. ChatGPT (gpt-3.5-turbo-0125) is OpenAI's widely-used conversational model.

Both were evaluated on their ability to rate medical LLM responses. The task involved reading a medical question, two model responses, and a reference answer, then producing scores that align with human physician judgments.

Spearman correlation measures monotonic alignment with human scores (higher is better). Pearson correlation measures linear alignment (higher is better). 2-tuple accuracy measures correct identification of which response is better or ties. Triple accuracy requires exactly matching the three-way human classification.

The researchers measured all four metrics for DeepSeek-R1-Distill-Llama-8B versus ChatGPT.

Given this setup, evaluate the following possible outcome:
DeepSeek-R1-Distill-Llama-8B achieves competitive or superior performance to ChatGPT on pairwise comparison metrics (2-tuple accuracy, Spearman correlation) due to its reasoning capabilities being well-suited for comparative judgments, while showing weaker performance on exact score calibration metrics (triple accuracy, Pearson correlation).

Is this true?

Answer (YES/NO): NO